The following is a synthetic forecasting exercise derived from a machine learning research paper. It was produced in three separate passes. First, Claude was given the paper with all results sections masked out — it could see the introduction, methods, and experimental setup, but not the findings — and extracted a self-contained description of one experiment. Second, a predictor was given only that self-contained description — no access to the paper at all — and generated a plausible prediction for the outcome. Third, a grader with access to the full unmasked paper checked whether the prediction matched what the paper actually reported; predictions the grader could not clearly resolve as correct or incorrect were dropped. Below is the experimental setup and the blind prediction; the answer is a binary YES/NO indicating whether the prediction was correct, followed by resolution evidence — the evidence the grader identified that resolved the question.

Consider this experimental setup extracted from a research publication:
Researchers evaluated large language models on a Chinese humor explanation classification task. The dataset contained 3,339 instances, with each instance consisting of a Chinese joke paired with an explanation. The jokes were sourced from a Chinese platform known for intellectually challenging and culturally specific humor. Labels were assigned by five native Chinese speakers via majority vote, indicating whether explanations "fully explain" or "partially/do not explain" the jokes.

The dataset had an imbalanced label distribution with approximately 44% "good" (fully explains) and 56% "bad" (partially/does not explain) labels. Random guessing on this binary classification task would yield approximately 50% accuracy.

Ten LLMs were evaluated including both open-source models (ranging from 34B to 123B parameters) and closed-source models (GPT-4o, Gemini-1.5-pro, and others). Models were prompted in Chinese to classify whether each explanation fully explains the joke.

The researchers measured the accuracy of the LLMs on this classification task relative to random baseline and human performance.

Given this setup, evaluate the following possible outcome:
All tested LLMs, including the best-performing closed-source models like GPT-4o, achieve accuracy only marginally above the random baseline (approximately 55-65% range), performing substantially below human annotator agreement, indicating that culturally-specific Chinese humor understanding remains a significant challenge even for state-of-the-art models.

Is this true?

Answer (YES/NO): NO